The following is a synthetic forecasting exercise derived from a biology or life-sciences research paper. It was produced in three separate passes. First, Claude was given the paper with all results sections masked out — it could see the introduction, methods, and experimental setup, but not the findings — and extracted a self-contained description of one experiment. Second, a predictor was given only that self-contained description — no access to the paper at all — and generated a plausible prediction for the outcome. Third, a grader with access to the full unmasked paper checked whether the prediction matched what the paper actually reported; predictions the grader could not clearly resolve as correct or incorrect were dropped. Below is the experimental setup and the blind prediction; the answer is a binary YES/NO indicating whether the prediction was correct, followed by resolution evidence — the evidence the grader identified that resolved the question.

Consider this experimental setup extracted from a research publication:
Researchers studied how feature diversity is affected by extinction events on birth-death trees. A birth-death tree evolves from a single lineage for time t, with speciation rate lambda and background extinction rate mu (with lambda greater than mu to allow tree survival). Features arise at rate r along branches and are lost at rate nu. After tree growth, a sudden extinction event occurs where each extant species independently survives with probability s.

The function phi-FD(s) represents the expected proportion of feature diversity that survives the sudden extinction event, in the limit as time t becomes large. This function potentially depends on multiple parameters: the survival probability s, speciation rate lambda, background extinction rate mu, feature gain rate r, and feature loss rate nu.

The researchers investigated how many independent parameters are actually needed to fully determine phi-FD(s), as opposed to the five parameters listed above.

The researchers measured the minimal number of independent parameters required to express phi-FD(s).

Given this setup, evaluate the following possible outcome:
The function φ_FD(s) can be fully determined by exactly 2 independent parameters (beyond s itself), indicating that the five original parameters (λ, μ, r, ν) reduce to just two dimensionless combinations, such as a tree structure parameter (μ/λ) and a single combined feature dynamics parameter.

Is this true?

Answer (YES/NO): YES